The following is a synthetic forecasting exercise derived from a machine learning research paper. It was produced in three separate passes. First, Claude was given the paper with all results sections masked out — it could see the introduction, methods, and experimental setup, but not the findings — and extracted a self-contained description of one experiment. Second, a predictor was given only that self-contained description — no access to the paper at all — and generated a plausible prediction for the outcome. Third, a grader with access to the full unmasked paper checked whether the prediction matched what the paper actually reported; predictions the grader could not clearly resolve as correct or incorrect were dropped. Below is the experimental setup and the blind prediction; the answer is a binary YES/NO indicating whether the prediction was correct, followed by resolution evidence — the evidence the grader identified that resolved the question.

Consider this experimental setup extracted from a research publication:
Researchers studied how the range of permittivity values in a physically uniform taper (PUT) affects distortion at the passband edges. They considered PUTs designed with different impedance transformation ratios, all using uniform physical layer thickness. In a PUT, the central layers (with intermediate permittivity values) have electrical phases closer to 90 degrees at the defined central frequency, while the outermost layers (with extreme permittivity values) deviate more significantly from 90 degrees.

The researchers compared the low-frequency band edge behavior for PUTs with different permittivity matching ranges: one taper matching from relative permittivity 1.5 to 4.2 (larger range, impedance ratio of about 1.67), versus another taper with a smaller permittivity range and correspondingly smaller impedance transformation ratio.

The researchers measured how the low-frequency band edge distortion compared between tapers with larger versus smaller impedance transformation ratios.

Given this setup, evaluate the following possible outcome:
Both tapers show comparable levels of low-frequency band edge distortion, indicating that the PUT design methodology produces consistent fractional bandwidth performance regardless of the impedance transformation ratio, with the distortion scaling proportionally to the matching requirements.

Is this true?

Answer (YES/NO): NO